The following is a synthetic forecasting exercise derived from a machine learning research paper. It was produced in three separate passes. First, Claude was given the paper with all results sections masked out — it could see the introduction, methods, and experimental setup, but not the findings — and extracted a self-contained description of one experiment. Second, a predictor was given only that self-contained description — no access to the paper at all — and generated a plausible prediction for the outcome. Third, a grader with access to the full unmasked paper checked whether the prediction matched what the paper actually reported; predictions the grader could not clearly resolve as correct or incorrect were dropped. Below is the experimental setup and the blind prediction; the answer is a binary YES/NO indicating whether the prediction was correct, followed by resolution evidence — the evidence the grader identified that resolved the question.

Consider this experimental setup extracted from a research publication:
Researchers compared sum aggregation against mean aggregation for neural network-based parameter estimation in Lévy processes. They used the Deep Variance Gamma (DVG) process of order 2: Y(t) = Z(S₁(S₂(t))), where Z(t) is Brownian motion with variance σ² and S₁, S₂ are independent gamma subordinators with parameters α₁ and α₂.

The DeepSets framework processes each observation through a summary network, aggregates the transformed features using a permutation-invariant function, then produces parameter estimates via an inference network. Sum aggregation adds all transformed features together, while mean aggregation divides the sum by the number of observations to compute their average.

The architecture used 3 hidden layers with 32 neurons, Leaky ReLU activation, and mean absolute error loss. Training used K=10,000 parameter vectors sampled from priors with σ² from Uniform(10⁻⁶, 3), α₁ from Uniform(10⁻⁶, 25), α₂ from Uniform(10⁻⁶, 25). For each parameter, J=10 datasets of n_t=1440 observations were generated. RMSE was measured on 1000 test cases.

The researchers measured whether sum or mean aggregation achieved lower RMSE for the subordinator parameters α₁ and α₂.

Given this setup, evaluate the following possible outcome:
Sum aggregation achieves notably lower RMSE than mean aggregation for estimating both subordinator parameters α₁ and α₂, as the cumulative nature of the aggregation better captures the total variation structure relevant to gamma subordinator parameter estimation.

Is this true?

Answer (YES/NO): NO